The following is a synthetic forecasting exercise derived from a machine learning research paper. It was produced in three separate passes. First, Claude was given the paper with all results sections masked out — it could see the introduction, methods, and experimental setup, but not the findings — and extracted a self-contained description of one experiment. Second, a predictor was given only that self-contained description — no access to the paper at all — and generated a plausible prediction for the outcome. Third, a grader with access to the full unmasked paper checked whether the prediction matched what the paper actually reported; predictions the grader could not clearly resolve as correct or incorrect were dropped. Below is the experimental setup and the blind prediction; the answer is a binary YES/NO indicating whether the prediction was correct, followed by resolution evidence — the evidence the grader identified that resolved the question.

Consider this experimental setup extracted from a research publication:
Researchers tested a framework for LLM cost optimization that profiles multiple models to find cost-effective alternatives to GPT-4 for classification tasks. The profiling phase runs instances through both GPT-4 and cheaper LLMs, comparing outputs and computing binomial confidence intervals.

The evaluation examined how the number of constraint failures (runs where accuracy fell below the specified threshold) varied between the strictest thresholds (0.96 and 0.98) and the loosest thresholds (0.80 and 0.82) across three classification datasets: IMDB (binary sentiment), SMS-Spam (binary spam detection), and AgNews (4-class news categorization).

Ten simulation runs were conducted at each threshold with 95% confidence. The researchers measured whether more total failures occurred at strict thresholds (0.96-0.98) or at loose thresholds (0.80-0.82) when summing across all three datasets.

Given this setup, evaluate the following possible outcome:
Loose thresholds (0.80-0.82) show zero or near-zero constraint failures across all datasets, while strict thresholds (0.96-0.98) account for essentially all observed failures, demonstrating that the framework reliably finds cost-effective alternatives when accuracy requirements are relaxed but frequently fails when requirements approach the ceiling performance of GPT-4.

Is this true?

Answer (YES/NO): NO